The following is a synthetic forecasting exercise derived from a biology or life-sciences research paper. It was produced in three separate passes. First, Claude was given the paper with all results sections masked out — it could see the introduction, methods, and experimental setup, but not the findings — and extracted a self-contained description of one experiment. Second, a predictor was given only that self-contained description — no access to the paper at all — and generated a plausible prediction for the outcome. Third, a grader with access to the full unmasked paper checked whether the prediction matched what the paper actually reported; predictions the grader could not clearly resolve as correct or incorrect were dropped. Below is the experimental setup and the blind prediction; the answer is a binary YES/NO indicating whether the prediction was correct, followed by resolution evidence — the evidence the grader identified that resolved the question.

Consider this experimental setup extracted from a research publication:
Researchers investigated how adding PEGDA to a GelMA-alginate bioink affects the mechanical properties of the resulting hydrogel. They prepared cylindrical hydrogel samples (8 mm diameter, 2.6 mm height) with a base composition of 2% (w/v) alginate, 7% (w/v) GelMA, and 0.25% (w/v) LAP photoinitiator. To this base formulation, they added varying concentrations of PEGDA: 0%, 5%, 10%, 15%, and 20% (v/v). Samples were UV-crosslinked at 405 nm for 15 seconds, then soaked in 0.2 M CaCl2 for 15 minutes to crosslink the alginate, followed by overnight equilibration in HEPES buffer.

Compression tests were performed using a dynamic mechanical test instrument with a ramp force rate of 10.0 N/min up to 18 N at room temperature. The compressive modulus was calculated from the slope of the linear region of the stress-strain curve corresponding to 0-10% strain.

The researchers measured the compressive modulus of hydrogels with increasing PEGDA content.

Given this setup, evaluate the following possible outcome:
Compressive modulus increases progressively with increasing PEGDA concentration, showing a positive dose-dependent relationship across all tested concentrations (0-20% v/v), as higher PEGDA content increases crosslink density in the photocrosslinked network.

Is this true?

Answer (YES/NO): YES